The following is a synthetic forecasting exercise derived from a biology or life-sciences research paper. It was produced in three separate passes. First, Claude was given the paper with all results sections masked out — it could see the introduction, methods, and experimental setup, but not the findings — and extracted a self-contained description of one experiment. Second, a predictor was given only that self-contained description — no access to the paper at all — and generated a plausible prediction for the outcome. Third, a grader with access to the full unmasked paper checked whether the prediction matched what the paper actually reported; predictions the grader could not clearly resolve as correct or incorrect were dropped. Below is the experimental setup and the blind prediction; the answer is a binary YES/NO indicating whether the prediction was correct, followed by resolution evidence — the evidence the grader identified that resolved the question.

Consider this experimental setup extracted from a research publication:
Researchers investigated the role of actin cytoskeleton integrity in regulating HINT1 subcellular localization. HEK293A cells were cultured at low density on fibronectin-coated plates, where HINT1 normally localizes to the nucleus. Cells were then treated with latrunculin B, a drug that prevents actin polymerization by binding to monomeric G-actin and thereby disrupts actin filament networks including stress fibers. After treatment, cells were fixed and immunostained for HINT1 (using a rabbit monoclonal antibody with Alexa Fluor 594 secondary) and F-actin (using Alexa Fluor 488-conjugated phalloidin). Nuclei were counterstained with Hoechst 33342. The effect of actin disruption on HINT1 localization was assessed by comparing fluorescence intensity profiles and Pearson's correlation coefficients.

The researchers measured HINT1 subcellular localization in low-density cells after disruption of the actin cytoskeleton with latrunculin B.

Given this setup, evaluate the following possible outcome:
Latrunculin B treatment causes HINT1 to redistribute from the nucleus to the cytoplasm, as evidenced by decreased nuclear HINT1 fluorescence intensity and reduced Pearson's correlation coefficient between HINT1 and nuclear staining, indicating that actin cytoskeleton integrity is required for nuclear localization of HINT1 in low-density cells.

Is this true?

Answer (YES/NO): NO